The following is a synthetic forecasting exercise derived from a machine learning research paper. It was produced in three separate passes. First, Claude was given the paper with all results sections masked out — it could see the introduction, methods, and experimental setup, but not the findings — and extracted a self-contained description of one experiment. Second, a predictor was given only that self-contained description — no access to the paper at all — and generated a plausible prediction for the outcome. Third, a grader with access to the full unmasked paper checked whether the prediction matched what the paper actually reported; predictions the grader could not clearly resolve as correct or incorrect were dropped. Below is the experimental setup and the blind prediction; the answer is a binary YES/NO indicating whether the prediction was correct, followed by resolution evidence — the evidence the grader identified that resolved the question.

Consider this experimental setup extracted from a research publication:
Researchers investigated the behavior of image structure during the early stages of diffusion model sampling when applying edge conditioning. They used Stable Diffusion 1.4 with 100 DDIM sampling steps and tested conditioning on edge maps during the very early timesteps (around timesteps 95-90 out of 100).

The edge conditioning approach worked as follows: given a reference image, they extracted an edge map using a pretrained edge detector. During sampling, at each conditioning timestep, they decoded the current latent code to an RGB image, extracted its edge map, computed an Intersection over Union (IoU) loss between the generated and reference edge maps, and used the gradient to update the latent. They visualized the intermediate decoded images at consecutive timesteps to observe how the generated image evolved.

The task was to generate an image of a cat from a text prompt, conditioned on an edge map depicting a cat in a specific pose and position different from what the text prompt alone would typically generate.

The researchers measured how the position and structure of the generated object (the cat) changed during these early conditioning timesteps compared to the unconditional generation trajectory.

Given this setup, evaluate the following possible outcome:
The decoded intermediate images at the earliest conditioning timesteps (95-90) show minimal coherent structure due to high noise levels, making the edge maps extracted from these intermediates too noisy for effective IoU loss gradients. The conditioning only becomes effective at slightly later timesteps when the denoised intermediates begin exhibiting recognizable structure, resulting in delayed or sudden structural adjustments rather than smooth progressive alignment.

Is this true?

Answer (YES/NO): NO